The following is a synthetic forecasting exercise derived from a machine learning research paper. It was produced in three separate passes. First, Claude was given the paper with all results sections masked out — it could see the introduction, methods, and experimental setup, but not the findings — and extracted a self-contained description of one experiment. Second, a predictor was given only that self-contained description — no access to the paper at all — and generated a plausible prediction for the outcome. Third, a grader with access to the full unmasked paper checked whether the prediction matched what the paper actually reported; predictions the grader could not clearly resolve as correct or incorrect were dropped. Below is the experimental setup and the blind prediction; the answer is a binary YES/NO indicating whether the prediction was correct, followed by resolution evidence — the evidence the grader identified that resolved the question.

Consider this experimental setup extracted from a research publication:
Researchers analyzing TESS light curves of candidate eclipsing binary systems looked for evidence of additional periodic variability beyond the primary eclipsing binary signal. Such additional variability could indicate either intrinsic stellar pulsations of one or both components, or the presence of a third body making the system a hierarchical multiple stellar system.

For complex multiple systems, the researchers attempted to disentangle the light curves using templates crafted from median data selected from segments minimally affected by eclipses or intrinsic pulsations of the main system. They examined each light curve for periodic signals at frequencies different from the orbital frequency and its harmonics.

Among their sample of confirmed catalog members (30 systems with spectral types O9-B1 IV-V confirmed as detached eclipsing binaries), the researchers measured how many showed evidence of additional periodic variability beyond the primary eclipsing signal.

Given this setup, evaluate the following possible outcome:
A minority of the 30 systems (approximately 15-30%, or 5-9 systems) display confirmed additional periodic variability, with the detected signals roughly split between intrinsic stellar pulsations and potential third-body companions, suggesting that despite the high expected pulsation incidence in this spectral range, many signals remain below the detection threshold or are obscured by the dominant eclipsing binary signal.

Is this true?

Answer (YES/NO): NO